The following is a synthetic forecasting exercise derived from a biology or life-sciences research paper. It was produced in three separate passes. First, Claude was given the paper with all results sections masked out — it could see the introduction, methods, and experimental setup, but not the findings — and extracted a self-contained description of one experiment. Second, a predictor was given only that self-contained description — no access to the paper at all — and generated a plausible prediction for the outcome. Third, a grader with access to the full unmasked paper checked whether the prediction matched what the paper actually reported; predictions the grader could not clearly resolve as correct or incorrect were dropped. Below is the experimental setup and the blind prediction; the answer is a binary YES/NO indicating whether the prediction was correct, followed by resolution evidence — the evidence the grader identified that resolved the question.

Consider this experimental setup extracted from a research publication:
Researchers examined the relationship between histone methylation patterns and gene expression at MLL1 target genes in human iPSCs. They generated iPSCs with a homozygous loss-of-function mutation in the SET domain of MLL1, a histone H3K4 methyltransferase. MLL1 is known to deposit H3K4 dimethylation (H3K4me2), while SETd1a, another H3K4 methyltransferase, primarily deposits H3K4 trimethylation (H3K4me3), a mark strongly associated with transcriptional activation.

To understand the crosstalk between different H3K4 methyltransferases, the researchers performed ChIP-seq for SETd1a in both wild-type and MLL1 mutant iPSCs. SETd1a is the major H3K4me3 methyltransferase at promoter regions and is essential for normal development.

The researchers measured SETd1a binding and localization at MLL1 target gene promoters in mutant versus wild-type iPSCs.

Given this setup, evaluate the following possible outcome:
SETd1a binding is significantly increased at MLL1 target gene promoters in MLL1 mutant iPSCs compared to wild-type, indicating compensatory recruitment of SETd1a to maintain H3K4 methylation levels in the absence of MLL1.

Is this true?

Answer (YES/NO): NO